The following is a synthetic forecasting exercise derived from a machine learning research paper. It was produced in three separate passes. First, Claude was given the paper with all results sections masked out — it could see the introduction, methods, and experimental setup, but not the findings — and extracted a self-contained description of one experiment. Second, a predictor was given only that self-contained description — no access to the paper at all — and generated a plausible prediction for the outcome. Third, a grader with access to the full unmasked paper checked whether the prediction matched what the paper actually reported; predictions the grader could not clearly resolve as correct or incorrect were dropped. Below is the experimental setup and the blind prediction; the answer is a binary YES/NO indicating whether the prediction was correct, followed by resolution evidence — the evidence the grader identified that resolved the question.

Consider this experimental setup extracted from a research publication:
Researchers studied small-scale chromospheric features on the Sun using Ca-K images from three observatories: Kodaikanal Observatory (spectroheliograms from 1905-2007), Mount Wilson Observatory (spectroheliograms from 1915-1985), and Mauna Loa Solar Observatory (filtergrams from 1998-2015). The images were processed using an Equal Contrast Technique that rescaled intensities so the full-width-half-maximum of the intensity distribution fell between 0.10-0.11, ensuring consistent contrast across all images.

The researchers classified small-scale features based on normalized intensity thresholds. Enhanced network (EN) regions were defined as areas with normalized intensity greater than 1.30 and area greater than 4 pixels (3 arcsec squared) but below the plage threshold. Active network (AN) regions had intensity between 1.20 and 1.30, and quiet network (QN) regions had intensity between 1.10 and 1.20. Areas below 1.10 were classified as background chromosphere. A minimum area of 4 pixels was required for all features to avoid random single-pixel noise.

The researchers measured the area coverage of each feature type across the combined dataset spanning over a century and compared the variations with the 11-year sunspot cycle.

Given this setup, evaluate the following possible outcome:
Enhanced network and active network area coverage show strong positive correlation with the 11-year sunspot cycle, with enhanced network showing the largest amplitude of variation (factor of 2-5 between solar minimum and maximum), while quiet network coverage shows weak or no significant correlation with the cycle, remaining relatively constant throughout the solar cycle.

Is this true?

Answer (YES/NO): NO